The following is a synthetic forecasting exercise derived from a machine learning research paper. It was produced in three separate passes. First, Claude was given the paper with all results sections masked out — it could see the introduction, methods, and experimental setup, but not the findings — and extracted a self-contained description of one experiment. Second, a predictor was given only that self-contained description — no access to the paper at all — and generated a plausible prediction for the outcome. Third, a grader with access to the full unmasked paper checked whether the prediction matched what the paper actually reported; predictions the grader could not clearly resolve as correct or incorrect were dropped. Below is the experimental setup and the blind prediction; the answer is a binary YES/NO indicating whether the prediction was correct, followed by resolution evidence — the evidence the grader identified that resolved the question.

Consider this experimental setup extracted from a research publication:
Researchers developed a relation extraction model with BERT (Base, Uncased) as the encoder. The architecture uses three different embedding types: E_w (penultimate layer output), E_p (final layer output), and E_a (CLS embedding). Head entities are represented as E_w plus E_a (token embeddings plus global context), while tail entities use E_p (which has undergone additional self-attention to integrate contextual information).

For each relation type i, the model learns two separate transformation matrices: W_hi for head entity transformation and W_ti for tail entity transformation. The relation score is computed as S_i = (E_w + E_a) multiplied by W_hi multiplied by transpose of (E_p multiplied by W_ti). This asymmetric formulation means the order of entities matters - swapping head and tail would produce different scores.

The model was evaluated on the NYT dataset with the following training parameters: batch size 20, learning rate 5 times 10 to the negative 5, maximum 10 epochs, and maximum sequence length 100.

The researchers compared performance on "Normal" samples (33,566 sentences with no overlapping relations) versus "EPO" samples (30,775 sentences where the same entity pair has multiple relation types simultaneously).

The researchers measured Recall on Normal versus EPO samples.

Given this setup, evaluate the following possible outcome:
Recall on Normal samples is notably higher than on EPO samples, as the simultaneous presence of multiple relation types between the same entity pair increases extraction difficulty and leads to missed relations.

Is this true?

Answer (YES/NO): YES